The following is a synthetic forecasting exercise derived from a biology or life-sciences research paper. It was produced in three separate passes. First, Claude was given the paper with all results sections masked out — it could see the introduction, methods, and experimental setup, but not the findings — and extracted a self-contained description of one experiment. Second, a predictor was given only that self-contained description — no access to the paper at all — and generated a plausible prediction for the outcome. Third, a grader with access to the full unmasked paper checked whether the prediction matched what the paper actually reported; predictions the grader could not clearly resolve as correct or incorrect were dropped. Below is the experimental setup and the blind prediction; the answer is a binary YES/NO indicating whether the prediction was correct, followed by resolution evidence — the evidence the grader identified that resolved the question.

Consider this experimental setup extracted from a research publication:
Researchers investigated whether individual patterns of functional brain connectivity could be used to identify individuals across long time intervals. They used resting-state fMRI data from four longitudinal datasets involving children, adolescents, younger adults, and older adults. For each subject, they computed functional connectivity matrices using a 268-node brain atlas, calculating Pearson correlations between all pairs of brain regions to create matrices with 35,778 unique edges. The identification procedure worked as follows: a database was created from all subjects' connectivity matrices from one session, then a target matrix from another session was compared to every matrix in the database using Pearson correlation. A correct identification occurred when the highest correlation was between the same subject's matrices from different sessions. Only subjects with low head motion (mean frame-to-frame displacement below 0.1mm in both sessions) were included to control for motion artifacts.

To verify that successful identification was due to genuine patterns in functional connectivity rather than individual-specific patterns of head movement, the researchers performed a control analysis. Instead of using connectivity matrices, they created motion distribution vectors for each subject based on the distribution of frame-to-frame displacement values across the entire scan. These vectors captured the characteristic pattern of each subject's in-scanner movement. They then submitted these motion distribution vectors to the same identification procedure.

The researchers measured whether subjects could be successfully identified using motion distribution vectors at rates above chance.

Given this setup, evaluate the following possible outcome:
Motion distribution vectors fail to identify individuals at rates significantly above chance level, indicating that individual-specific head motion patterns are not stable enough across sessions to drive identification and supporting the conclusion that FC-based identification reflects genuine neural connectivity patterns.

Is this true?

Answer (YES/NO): NO